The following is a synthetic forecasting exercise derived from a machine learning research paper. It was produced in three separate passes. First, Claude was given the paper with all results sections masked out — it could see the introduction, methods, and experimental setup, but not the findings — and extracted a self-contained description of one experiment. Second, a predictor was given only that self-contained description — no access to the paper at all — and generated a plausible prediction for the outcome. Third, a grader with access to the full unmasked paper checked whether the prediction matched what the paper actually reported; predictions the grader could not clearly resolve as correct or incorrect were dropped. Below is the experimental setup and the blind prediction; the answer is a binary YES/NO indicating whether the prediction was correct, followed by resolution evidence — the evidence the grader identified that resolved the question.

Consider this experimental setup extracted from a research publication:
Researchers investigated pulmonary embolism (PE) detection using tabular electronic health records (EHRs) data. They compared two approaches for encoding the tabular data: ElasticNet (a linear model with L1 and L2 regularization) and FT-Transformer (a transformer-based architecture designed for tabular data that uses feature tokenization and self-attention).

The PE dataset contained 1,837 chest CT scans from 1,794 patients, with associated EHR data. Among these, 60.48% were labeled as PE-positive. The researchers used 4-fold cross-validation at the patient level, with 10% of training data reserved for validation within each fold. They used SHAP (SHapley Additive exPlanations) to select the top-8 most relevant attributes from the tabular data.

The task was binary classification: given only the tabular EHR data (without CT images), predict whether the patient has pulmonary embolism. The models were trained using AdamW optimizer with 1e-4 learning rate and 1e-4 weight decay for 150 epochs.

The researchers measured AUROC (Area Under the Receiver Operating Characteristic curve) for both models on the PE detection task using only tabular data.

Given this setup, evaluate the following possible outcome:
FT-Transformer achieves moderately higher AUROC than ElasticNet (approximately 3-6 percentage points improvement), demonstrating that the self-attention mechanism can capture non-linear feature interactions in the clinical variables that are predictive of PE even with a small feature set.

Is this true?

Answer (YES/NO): NO